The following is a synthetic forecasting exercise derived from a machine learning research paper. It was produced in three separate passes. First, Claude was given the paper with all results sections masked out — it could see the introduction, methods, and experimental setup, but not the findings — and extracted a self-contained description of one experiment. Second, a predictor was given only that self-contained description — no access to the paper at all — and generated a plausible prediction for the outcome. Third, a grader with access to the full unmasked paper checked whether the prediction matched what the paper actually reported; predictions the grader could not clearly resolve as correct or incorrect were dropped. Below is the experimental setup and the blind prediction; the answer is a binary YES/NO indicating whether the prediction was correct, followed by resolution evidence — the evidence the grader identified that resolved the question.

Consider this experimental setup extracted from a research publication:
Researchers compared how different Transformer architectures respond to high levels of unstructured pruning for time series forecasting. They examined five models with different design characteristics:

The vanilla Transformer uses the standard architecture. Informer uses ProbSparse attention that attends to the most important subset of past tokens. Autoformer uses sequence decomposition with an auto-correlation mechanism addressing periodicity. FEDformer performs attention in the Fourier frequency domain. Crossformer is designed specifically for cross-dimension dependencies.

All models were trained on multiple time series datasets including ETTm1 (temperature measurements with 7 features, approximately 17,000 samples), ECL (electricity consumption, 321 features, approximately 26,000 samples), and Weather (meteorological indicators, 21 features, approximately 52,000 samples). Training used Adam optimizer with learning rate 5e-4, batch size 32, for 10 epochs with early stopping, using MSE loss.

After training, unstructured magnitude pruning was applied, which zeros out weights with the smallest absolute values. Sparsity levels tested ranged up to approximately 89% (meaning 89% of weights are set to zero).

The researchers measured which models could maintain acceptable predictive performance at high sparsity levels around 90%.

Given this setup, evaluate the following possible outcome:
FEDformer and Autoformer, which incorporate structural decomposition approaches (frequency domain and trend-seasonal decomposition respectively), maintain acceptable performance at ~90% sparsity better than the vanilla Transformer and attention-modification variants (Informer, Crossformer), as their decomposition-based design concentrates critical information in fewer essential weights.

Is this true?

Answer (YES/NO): YES